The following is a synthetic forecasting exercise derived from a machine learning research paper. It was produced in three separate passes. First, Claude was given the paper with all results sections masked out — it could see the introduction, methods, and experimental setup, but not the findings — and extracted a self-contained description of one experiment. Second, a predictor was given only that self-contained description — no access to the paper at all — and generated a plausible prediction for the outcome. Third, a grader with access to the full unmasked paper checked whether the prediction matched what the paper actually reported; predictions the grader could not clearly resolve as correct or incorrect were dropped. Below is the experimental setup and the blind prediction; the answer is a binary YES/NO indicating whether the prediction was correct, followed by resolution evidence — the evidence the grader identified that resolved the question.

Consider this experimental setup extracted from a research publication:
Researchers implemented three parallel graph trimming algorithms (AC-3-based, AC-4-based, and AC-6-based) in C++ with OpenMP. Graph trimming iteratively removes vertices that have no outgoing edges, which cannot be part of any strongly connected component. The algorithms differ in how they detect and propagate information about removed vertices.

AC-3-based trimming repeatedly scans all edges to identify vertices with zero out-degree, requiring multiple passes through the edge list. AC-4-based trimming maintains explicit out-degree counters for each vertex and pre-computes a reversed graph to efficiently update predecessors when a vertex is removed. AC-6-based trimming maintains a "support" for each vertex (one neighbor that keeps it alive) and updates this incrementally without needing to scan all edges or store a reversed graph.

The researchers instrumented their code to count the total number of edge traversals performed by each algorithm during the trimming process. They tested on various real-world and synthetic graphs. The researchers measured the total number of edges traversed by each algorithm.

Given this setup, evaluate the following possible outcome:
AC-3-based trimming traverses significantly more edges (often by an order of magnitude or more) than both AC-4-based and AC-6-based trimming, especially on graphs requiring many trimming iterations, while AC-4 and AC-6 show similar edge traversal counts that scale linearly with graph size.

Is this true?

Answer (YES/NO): NO